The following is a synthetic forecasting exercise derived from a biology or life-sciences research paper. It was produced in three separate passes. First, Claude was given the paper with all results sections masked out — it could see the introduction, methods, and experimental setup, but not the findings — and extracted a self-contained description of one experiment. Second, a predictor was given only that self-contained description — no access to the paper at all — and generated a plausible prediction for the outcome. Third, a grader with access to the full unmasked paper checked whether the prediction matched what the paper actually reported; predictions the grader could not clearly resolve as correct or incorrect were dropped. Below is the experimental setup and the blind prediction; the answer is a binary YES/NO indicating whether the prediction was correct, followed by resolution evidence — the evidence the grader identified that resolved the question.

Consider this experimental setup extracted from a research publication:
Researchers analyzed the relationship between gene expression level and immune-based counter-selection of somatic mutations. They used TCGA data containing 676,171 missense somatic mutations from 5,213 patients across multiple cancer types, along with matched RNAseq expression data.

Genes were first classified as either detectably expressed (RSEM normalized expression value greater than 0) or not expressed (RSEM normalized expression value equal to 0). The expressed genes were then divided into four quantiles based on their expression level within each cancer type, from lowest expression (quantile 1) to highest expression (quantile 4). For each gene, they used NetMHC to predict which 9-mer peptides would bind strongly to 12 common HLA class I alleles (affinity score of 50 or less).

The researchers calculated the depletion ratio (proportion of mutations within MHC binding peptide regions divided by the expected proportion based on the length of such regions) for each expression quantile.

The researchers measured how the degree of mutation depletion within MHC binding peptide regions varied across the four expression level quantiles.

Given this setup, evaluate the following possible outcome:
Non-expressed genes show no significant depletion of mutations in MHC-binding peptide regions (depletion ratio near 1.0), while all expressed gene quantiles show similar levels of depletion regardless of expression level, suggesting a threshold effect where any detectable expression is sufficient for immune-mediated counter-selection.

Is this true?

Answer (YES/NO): NO